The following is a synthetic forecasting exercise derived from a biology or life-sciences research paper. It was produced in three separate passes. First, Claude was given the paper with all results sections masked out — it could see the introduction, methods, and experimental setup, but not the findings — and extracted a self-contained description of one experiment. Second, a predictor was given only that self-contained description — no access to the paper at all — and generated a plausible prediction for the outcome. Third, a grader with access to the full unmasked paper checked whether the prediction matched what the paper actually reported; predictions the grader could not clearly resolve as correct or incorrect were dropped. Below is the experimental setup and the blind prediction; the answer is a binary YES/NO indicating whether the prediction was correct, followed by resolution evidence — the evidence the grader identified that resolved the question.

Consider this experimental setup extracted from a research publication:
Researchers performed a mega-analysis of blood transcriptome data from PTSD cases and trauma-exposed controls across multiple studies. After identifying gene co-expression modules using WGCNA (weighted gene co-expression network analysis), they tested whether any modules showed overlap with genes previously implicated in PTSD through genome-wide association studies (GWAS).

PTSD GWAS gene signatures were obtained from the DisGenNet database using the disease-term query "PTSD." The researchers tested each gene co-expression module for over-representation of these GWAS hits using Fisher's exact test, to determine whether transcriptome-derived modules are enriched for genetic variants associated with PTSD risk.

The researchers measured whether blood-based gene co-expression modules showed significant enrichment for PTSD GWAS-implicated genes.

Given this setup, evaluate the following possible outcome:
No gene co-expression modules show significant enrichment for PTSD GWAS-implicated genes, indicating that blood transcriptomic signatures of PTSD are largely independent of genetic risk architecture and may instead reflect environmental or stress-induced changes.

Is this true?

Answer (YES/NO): NO